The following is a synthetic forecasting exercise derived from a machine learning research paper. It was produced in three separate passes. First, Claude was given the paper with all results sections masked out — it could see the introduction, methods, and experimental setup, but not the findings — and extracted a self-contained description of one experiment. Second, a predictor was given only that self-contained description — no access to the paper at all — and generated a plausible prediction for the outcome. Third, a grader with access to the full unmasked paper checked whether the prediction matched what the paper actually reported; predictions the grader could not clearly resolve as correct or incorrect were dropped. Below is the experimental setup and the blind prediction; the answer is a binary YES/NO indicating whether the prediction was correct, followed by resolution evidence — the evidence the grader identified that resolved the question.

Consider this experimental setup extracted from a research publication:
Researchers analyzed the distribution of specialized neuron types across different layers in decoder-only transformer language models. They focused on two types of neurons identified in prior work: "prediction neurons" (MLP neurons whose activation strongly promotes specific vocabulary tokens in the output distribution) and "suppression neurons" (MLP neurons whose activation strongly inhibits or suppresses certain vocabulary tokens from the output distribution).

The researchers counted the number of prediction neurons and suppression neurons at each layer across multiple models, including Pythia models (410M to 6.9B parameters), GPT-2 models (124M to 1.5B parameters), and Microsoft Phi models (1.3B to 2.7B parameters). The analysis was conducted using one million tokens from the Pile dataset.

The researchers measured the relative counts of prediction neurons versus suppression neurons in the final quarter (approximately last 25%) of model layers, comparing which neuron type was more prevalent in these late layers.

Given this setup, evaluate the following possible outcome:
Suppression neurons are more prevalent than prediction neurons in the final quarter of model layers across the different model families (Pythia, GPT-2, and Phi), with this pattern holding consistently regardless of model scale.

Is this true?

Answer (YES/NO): YES